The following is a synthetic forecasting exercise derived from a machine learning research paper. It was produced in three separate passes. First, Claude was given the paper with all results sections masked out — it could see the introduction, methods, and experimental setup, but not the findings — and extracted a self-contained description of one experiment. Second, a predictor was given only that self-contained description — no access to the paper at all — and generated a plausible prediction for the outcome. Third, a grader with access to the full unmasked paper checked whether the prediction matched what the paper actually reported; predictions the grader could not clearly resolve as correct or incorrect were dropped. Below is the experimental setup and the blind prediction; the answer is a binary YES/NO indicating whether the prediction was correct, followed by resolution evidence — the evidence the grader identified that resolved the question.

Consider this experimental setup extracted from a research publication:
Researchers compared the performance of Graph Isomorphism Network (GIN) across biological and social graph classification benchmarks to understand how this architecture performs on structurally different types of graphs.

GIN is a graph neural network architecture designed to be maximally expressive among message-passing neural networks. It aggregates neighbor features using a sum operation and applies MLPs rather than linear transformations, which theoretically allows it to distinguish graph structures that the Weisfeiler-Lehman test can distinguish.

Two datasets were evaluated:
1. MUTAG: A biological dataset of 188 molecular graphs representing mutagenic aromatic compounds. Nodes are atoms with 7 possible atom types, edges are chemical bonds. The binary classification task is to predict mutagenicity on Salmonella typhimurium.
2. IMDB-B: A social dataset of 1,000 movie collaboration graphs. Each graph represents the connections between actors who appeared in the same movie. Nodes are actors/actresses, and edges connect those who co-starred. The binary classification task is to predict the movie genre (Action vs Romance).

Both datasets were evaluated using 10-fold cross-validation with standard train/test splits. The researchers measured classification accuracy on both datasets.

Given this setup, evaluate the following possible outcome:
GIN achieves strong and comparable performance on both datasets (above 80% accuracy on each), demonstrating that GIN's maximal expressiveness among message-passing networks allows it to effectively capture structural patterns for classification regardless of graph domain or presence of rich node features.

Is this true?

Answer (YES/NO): NO